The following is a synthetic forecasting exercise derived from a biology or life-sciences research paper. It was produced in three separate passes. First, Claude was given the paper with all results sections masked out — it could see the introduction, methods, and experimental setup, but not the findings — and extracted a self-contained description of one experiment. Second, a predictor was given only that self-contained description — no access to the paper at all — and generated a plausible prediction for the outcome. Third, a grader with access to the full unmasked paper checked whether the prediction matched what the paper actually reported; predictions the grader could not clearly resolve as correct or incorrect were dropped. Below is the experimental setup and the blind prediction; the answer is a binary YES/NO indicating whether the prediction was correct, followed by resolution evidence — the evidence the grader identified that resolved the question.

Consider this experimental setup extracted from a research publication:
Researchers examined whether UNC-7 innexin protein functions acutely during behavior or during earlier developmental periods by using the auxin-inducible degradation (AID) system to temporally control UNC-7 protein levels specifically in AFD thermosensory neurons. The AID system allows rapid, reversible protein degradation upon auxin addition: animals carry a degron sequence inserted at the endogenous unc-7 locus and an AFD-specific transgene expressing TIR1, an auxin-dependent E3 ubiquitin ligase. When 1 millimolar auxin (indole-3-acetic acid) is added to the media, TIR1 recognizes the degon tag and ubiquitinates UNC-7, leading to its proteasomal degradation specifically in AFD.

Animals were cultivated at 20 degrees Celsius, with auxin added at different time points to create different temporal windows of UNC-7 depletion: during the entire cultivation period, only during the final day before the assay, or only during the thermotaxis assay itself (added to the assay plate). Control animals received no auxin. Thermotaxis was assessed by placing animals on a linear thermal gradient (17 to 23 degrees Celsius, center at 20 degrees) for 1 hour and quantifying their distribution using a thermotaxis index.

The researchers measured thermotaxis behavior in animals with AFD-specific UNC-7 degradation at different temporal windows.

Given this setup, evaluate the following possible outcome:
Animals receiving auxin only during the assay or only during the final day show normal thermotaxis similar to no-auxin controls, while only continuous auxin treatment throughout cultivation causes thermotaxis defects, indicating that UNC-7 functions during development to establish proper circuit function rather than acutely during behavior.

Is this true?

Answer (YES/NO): NO